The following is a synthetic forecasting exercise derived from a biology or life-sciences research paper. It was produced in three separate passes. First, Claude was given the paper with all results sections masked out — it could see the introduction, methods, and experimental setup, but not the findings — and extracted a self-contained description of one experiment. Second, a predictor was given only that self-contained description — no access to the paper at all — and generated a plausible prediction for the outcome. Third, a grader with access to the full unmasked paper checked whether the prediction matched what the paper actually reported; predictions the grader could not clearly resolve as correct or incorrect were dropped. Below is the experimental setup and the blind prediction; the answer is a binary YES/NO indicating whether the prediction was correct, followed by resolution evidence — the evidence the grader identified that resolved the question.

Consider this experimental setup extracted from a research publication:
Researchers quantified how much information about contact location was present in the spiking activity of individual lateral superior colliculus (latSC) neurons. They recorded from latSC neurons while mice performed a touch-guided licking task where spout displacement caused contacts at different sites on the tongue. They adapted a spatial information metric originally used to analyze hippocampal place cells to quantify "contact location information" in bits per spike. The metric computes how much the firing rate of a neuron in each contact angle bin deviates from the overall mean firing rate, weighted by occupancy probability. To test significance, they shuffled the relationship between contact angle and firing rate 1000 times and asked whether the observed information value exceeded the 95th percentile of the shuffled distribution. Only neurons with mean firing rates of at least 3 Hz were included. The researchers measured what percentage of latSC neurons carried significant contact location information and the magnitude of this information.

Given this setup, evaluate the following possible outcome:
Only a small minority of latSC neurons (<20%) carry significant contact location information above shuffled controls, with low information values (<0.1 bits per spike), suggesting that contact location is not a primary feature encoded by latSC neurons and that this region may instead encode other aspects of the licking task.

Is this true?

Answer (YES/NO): NO